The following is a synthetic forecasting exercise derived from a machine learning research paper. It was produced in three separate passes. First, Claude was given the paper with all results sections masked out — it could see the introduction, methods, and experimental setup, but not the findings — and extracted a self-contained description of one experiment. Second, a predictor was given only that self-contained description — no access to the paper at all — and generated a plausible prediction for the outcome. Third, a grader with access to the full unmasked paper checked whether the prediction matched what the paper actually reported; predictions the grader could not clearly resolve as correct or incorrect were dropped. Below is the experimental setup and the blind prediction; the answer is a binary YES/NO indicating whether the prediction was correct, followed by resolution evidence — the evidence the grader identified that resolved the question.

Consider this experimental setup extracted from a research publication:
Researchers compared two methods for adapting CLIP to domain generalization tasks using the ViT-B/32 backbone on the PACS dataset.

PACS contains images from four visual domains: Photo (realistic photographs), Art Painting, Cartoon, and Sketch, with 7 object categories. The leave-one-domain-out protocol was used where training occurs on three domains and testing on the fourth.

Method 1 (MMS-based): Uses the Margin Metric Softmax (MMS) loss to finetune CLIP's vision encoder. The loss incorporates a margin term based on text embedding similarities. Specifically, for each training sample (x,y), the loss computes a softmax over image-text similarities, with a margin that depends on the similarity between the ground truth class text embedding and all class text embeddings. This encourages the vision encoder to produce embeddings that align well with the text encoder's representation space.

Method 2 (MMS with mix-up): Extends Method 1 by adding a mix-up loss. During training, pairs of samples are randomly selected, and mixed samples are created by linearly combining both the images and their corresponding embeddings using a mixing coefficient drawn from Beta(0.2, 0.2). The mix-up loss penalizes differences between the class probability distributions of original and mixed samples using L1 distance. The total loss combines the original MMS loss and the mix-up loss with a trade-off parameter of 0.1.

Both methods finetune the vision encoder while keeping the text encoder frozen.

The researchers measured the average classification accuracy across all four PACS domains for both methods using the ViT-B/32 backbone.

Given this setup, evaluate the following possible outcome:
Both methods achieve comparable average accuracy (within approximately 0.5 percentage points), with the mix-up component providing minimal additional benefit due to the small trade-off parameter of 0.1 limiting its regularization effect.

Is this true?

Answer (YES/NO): NO